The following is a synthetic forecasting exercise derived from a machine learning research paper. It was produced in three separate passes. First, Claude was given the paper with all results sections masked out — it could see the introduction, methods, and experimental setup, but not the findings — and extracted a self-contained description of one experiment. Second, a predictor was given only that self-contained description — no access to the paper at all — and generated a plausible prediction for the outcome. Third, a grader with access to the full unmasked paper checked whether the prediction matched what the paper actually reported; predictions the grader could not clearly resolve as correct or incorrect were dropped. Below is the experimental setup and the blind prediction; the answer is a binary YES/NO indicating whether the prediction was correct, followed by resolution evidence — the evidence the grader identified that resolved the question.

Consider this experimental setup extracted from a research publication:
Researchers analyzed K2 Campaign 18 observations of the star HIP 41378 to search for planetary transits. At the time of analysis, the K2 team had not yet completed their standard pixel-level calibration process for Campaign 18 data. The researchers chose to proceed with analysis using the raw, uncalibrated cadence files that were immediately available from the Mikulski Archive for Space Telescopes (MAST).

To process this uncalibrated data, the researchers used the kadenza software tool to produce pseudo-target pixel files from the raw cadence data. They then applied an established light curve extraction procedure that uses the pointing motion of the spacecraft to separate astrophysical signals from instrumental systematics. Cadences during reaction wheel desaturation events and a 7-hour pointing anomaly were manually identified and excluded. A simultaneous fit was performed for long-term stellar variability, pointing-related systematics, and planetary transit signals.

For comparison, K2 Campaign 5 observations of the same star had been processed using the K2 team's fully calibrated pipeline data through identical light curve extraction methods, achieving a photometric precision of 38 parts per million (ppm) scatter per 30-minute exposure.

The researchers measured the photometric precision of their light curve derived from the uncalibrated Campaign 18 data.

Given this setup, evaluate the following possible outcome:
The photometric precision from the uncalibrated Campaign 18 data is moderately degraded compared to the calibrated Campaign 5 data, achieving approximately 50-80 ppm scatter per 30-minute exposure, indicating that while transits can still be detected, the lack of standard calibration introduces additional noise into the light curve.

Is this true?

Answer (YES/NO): YES